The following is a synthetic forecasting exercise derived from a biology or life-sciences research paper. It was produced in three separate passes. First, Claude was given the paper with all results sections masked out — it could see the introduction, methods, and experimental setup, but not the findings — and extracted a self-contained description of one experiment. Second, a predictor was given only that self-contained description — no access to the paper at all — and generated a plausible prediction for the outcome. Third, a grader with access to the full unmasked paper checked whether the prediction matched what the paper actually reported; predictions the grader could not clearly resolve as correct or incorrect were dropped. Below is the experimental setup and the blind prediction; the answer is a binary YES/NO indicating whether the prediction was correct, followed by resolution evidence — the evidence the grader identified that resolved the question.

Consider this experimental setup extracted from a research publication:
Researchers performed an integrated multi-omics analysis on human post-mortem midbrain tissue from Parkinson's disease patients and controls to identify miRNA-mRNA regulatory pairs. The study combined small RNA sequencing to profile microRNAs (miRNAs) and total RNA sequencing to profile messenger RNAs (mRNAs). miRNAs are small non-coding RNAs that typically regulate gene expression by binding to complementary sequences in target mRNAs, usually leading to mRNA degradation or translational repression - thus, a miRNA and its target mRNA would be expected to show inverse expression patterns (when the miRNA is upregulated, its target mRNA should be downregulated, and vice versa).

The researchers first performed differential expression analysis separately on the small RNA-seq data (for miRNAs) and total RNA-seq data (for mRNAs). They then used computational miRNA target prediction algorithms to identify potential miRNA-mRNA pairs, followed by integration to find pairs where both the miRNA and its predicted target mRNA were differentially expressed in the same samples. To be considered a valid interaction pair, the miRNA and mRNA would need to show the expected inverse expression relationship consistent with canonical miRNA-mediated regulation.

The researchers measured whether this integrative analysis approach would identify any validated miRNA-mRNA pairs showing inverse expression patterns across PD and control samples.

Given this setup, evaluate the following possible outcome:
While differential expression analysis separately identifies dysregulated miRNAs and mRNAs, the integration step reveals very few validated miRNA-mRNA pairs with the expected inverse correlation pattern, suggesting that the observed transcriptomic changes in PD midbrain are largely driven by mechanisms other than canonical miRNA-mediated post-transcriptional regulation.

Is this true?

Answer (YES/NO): NO